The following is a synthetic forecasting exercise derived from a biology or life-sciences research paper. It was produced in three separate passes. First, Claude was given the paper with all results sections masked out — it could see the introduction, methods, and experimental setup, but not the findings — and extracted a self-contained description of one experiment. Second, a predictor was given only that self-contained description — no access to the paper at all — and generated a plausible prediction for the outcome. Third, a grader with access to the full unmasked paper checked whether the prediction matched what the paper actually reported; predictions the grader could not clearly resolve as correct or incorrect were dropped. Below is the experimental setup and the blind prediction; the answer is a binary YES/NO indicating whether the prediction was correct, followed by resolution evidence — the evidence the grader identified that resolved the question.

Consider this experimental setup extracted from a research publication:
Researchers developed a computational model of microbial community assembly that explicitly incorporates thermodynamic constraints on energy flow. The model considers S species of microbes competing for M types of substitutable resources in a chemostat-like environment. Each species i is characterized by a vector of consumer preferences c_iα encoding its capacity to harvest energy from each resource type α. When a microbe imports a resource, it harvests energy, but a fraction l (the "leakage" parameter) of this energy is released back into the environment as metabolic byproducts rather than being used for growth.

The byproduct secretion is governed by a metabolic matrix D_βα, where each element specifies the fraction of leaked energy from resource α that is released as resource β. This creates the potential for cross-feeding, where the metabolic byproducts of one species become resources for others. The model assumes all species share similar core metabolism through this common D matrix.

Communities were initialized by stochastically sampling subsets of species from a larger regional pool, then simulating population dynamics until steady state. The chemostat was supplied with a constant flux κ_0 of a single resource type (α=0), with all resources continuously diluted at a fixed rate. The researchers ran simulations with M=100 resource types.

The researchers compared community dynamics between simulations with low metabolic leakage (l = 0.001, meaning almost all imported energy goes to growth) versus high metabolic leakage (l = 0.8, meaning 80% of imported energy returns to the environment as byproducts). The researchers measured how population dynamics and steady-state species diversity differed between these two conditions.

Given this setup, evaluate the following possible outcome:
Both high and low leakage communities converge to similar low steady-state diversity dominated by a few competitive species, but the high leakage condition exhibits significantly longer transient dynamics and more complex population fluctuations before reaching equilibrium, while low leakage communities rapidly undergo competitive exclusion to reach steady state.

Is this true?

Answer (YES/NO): NO